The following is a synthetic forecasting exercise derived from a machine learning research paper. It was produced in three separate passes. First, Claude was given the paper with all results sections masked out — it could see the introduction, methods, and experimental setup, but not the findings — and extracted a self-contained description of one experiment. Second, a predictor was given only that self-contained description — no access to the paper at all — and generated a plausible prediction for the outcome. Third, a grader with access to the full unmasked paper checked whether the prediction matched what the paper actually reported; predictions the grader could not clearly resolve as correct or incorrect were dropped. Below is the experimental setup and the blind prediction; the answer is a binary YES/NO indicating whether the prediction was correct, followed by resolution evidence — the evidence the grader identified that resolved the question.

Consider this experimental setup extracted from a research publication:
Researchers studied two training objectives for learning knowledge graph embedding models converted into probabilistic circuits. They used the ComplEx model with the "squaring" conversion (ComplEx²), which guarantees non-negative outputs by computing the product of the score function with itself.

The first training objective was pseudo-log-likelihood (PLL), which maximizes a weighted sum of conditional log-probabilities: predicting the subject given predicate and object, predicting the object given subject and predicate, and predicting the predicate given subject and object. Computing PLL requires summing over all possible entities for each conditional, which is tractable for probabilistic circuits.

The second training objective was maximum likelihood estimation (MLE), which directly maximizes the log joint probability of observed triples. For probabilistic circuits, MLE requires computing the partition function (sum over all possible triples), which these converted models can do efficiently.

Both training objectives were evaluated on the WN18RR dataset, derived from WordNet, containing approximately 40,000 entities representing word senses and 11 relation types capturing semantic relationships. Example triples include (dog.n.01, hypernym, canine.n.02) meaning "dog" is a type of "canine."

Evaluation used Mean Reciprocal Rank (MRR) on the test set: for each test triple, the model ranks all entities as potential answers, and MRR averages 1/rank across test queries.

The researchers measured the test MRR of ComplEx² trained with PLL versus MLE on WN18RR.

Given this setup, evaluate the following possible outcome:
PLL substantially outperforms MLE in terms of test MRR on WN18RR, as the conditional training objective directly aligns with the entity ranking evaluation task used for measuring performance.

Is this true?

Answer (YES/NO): NO